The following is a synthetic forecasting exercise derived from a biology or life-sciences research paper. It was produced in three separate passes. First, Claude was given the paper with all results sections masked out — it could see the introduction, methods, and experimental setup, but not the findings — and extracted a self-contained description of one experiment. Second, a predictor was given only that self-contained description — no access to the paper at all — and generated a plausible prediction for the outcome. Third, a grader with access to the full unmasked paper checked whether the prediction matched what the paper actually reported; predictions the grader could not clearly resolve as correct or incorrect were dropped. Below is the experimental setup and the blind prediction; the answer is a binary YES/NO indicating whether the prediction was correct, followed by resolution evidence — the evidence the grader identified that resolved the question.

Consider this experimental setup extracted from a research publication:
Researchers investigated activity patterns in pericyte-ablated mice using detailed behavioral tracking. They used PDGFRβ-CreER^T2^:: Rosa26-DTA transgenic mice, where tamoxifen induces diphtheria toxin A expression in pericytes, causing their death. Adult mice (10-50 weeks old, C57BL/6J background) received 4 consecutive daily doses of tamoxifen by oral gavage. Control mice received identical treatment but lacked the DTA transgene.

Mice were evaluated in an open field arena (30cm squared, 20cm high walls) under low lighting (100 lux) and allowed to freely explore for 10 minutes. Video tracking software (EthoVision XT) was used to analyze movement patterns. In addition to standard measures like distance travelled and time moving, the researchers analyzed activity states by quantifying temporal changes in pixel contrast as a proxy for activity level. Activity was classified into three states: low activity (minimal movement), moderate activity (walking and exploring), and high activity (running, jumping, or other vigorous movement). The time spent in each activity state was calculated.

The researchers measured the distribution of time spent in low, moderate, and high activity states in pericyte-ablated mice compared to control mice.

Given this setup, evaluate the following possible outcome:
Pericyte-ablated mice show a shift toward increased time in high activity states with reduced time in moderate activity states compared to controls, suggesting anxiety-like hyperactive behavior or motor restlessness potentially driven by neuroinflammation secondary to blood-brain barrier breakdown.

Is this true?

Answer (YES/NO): NO